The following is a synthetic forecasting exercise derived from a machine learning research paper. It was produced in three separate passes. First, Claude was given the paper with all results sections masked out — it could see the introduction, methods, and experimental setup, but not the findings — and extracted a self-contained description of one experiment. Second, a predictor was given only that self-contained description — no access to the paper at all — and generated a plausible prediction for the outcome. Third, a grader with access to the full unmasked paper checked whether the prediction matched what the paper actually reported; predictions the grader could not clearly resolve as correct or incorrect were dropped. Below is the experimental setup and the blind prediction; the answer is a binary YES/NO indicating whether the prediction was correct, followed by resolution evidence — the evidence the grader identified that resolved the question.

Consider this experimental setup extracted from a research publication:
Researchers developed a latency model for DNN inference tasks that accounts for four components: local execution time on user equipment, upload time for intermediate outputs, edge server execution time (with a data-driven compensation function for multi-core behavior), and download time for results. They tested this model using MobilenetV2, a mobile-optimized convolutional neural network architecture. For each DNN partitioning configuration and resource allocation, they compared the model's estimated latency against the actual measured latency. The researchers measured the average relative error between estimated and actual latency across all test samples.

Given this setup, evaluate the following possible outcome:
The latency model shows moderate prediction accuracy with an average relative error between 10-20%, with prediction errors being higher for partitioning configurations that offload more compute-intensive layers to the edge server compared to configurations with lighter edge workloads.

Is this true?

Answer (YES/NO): NO